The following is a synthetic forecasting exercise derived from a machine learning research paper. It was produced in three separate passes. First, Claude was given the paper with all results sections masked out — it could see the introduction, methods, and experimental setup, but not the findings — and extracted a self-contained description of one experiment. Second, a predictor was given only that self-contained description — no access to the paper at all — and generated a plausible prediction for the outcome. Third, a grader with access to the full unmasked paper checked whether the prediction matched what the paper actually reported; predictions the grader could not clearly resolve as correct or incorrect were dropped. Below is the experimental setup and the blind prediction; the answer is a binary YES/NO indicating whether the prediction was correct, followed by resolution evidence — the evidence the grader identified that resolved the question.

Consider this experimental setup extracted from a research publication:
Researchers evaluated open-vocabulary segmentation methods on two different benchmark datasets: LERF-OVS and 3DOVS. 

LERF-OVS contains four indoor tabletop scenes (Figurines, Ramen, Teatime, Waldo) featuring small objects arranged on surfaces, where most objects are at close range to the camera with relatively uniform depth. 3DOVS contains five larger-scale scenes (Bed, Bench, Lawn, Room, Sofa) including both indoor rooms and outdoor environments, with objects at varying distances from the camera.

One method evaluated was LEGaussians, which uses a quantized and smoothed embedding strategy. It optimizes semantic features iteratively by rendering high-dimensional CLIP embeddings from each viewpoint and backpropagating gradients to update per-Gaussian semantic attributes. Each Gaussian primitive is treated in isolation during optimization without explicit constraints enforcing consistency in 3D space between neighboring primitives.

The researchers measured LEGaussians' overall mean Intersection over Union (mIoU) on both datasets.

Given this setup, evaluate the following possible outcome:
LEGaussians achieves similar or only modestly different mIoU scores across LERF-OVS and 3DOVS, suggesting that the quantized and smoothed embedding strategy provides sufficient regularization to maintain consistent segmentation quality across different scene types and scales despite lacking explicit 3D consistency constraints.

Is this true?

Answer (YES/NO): NO